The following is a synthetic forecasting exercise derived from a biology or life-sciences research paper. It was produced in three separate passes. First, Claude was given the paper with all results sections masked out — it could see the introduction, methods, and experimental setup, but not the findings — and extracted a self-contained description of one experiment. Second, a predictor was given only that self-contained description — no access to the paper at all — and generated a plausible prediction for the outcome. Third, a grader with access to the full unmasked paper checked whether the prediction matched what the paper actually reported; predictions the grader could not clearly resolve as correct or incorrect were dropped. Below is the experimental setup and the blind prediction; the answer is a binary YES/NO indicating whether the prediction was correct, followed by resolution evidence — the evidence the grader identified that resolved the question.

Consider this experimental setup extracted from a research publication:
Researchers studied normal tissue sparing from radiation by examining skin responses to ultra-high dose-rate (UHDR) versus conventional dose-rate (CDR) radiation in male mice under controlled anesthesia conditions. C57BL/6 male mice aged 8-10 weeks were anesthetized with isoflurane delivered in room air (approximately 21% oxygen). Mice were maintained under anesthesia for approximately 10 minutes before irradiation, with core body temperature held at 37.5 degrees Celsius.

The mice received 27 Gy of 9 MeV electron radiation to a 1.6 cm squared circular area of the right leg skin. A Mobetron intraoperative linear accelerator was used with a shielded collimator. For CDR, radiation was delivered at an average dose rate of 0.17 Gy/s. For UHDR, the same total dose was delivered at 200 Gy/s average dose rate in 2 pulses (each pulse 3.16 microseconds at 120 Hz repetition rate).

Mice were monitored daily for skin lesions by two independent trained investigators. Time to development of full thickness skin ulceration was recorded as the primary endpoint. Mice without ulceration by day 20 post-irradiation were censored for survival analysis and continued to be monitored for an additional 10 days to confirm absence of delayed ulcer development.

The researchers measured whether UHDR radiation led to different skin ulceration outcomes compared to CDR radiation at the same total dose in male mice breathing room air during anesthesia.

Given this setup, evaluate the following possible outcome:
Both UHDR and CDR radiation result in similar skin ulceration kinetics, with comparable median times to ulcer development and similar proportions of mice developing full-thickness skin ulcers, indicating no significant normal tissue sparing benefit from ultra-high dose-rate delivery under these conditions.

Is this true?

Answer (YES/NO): NO